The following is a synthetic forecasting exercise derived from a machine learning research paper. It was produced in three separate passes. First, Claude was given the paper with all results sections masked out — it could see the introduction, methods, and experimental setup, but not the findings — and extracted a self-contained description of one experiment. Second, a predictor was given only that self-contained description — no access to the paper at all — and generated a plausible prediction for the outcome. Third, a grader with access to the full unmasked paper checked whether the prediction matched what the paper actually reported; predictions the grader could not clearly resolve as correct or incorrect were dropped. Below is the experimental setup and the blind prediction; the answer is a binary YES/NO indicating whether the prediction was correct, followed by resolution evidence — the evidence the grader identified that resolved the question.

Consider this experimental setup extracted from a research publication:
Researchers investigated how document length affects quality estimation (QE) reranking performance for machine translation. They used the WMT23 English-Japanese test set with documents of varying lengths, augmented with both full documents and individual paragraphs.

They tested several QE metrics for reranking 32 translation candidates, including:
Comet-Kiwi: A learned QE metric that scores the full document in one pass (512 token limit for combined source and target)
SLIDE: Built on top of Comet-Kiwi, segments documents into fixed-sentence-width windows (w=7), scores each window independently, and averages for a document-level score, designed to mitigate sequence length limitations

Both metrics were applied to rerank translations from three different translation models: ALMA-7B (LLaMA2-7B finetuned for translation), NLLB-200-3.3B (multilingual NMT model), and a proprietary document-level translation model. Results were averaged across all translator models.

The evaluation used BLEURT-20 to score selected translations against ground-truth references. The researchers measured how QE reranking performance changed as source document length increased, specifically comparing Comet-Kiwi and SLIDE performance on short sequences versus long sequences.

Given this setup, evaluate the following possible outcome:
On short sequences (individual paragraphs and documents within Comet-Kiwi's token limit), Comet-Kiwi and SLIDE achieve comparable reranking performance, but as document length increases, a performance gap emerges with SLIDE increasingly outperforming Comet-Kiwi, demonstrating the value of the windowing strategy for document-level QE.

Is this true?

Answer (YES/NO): NO